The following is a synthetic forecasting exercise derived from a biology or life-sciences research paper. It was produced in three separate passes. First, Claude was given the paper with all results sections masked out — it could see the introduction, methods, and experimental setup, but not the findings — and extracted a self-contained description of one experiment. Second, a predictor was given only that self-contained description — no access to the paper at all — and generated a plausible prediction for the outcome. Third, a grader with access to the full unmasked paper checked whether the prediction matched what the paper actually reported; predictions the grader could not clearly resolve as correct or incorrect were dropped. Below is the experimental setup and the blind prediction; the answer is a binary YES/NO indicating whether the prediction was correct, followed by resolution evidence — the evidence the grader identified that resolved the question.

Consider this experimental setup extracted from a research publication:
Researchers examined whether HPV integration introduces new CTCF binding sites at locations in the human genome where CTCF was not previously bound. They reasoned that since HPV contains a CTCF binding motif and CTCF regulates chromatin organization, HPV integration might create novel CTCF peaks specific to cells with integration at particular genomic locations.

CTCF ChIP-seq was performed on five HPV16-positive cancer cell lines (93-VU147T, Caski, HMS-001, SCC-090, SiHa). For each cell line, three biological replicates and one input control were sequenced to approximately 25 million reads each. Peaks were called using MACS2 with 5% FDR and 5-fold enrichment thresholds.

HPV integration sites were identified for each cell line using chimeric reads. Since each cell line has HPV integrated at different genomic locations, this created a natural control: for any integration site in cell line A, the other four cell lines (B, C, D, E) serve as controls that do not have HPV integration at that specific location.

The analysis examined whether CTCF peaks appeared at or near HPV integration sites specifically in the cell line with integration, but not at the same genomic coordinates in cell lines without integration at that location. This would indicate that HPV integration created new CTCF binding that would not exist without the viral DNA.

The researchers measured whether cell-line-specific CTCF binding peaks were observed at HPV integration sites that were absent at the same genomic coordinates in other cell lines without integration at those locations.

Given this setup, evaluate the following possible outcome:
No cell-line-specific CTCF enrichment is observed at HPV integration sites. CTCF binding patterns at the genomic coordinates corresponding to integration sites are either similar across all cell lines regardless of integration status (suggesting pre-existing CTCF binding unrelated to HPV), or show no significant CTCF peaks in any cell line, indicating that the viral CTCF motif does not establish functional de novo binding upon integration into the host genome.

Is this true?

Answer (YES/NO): NO